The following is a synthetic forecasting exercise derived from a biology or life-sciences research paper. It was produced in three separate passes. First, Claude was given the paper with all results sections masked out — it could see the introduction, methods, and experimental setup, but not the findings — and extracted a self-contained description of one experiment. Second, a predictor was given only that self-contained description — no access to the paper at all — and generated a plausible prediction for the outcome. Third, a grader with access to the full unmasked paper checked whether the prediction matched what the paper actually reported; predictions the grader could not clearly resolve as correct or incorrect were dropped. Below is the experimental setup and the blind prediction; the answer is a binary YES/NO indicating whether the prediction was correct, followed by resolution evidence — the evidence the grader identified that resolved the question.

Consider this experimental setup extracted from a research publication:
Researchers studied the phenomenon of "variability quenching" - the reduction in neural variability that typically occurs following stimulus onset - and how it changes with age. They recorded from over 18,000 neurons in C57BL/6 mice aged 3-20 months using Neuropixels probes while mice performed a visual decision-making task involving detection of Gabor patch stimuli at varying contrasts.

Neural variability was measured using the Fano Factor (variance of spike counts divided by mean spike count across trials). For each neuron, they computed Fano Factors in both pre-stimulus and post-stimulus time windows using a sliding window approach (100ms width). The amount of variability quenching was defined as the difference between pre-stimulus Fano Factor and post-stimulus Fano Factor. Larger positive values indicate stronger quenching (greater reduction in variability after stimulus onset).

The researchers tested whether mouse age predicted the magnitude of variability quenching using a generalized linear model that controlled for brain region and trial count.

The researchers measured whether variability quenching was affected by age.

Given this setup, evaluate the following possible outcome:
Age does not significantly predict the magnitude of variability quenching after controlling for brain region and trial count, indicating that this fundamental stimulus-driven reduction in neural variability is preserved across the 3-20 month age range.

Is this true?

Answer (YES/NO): NO